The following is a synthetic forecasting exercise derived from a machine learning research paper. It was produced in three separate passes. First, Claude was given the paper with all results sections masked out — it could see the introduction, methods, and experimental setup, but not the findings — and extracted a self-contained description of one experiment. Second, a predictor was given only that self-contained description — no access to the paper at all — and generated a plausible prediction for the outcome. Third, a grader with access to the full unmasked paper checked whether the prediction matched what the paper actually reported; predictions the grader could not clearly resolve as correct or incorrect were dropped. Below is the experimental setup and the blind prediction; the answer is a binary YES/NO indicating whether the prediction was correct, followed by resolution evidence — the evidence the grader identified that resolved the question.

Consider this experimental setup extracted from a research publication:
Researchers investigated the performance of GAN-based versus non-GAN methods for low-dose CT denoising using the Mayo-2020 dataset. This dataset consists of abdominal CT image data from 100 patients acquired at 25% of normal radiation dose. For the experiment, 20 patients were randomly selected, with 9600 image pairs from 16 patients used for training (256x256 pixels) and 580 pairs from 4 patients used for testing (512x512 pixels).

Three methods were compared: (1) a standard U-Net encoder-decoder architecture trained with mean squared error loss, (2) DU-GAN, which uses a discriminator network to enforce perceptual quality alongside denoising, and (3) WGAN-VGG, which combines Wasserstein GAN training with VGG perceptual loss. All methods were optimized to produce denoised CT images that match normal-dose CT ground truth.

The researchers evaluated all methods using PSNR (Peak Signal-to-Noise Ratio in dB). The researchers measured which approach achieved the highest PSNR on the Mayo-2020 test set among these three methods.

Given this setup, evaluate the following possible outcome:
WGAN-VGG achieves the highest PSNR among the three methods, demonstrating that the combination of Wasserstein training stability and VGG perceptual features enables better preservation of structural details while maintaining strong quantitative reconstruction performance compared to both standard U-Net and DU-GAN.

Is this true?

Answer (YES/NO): NO